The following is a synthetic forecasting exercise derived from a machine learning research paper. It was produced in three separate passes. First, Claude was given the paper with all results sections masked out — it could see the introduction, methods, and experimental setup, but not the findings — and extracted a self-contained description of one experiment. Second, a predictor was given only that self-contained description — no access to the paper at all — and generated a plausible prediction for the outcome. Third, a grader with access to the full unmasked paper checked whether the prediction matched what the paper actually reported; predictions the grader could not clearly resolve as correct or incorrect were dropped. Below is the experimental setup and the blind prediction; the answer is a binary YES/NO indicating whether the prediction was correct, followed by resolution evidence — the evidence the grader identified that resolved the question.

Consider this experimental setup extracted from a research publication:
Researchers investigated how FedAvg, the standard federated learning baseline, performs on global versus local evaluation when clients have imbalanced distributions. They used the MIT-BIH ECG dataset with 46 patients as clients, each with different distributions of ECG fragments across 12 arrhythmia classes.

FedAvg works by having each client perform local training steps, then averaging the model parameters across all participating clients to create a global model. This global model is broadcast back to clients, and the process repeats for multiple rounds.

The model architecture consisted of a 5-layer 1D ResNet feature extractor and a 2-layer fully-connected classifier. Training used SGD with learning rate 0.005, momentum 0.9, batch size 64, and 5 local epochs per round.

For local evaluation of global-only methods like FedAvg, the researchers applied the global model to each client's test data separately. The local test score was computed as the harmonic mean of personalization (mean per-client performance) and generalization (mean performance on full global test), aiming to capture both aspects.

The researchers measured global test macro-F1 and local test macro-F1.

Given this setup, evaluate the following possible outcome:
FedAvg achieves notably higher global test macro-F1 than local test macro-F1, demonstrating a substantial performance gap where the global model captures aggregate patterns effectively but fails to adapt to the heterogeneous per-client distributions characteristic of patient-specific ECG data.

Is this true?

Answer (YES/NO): NO